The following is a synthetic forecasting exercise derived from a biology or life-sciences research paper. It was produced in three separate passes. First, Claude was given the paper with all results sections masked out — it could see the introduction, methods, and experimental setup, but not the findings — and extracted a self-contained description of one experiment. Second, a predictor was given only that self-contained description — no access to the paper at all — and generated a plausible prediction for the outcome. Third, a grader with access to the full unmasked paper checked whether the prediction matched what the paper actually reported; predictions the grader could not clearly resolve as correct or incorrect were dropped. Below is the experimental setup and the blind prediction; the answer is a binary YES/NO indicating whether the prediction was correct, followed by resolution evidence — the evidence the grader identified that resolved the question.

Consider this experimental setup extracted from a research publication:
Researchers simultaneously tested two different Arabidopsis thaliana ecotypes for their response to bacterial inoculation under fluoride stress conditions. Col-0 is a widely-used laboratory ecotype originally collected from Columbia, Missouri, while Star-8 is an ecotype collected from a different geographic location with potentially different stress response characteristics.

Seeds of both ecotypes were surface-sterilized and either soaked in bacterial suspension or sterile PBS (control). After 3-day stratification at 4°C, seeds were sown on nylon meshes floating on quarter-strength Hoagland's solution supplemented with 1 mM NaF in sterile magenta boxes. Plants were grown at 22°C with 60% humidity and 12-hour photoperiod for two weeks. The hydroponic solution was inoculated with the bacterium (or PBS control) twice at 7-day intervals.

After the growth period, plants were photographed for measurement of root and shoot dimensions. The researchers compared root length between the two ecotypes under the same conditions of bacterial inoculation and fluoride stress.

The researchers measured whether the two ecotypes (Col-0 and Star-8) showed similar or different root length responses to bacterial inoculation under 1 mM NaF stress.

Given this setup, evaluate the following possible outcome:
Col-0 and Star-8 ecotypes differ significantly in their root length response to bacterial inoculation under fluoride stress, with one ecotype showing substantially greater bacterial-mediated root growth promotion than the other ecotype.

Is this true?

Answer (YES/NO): YES